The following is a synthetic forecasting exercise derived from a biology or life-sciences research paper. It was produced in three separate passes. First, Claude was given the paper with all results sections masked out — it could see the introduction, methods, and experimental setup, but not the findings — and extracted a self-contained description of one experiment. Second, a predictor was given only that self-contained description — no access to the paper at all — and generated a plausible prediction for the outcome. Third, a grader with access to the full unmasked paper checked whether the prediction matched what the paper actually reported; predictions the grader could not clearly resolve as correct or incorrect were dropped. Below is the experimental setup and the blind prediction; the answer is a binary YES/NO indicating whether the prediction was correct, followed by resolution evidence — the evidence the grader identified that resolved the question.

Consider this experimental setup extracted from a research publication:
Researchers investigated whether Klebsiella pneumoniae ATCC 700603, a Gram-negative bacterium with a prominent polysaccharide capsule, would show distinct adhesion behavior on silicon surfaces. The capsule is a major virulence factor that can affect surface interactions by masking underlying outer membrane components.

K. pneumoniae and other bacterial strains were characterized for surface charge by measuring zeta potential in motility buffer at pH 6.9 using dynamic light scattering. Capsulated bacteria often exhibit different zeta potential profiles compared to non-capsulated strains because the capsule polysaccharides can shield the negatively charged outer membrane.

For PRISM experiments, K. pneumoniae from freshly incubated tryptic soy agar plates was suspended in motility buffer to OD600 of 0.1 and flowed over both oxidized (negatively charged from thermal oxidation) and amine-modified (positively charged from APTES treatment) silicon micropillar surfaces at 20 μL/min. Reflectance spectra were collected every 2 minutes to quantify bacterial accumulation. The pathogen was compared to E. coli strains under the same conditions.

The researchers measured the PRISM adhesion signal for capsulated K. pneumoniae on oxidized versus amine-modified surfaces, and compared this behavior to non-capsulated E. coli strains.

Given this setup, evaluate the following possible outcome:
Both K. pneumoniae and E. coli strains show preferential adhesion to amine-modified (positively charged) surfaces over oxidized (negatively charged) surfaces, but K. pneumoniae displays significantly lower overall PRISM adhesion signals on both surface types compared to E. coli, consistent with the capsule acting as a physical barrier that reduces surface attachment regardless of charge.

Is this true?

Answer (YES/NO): NO